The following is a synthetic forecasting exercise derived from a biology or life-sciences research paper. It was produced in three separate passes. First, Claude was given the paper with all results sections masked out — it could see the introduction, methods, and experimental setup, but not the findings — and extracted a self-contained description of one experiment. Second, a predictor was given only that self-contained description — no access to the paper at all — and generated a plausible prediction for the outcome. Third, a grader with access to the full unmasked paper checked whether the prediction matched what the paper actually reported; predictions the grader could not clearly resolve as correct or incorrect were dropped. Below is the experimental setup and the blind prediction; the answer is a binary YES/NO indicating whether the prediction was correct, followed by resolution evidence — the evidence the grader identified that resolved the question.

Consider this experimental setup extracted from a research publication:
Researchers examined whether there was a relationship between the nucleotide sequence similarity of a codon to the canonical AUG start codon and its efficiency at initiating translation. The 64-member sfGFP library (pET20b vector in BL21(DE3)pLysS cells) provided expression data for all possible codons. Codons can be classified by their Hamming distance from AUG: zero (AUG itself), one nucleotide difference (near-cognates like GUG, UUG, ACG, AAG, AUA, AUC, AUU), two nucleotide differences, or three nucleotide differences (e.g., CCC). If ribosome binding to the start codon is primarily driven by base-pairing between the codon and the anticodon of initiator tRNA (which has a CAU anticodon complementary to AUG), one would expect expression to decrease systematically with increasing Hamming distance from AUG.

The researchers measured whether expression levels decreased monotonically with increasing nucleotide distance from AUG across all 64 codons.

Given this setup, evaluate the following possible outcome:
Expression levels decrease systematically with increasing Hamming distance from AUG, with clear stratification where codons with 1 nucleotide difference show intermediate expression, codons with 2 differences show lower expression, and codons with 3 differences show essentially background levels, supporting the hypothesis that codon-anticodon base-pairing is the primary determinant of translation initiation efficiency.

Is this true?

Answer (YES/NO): NO